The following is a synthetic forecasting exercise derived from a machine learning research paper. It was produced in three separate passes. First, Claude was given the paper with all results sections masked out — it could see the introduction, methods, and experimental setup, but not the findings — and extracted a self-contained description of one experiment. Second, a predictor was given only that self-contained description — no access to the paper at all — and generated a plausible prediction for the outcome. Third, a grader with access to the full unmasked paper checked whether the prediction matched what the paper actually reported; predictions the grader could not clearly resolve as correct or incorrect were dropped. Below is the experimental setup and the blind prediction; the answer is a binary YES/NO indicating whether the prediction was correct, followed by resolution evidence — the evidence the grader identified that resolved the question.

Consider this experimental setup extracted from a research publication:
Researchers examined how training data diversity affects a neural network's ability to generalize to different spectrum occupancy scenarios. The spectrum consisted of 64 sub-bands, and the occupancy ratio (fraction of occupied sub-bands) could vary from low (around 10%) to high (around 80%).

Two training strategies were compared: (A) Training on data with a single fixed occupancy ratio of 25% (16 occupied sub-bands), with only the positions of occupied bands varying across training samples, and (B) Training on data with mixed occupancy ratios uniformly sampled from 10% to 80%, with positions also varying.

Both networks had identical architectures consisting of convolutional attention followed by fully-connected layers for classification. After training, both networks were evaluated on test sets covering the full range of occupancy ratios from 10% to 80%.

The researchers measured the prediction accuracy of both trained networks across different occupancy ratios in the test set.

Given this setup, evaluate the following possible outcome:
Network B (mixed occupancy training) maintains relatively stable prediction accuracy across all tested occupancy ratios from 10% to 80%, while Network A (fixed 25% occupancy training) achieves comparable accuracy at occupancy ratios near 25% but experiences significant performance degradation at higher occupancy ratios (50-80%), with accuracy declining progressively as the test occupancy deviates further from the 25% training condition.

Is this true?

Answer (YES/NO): NO